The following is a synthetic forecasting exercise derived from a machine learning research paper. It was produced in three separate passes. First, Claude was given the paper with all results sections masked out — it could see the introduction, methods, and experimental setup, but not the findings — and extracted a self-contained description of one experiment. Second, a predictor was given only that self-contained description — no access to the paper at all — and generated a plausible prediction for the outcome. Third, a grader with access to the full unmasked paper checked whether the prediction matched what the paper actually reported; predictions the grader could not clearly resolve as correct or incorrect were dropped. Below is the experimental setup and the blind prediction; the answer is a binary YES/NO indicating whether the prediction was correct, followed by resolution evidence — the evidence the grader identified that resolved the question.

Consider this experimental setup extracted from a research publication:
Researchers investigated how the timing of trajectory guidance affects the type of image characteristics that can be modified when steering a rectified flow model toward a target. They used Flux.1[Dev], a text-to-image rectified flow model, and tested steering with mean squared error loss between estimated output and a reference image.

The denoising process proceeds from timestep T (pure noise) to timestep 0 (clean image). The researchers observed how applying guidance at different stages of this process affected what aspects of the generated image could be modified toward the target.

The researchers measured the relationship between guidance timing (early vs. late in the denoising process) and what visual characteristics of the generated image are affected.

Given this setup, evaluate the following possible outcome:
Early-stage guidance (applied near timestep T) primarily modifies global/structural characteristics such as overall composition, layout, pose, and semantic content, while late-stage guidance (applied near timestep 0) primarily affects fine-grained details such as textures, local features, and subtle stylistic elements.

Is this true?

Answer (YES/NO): YES